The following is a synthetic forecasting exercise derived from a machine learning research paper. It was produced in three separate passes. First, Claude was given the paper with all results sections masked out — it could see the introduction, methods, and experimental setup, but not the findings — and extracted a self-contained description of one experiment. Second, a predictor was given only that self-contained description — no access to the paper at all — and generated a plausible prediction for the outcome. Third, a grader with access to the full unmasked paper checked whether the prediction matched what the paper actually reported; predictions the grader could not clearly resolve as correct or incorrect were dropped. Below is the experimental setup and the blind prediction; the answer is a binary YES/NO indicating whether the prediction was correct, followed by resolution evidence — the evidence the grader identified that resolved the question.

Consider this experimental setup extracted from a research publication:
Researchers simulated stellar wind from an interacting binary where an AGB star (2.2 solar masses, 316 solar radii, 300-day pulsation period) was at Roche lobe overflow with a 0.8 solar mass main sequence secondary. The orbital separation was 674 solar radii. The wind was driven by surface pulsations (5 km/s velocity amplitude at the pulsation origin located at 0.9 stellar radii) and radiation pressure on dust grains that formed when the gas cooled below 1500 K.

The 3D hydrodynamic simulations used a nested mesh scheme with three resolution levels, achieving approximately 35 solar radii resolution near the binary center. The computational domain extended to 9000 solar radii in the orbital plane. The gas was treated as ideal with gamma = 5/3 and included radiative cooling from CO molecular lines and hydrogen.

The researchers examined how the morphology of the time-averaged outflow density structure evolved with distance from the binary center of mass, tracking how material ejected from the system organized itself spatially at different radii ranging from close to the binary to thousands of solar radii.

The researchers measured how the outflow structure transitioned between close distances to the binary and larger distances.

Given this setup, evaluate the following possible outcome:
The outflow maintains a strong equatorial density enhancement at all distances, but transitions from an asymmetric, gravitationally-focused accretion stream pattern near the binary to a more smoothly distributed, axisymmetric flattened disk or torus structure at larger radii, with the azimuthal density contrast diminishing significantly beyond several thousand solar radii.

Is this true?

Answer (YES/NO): YES